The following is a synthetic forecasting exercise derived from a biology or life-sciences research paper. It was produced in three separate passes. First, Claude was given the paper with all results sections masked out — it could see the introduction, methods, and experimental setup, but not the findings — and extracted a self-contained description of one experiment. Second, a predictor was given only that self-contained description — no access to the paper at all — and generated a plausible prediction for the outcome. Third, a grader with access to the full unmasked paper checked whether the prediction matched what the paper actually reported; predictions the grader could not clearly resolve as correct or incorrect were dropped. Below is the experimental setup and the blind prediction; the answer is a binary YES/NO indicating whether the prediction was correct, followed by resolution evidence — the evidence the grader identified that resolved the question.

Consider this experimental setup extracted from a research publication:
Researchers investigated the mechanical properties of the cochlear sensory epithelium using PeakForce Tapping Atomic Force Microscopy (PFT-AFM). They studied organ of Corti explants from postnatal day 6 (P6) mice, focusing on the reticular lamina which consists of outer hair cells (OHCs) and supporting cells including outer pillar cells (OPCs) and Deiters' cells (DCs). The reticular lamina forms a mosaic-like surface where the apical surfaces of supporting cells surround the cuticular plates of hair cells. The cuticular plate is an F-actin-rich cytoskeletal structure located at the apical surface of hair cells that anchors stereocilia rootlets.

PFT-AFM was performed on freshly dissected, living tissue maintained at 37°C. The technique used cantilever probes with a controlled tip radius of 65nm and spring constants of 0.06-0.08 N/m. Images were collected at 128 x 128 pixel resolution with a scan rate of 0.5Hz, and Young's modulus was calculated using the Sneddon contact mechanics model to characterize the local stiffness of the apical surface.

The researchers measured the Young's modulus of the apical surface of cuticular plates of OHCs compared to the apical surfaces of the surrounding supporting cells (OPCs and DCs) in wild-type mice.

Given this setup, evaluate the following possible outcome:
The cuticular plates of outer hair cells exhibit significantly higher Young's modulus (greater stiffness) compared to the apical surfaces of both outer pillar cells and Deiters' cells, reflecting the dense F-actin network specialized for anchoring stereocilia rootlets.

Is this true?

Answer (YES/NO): YES